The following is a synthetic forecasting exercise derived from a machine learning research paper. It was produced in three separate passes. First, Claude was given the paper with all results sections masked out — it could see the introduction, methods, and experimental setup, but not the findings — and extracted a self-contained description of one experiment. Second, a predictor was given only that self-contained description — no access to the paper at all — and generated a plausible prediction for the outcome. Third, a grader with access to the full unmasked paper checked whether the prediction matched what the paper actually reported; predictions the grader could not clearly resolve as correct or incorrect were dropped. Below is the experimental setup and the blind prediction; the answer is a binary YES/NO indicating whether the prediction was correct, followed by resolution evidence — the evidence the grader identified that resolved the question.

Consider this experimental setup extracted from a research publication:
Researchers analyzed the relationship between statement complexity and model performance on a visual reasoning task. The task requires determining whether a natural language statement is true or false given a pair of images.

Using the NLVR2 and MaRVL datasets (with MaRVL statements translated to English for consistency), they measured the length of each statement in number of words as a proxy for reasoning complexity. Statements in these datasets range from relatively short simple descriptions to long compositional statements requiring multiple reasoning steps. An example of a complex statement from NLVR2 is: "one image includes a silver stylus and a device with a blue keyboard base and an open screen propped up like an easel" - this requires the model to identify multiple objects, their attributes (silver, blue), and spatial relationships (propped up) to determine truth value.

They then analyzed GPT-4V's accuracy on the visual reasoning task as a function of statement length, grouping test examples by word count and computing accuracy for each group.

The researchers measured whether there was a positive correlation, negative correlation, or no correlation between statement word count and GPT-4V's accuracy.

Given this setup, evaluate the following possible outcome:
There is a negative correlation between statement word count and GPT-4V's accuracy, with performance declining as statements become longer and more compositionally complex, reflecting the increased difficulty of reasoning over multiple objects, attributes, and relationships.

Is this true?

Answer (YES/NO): YES